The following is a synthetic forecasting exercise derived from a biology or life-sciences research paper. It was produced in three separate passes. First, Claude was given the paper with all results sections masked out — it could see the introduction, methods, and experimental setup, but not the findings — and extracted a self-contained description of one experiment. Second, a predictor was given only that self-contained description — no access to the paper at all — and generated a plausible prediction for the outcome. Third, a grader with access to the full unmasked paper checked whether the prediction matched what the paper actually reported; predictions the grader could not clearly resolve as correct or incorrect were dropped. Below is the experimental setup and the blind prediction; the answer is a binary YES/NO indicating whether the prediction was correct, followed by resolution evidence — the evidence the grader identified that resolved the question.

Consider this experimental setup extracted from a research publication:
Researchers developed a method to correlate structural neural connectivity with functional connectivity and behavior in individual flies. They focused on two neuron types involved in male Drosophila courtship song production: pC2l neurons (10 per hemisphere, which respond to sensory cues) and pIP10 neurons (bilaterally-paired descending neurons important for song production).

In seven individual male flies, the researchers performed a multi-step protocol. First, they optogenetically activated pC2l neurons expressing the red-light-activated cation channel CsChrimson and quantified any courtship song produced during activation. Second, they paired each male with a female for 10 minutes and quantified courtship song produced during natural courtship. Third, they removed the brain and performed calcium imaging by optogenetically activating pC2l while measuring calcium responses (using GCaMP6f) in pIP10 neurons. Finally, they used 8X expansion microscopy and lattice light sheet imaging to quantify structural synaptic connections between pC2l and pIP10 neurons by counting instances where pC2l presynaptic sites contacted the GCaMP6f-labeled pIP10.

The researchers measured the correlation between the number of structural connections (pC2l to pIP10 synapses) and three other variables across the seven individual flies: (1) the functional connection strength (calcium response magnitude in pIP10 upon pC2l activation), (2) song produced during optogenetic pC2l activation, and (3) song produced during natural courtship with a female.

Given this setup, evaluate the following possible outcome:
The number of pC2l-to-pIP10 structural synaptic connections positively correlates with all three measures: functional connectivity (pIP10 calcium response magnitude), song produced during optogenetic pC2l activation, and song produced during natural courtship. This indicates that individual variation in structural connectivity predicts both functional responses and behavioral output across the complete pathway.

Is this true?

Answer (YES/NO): NO